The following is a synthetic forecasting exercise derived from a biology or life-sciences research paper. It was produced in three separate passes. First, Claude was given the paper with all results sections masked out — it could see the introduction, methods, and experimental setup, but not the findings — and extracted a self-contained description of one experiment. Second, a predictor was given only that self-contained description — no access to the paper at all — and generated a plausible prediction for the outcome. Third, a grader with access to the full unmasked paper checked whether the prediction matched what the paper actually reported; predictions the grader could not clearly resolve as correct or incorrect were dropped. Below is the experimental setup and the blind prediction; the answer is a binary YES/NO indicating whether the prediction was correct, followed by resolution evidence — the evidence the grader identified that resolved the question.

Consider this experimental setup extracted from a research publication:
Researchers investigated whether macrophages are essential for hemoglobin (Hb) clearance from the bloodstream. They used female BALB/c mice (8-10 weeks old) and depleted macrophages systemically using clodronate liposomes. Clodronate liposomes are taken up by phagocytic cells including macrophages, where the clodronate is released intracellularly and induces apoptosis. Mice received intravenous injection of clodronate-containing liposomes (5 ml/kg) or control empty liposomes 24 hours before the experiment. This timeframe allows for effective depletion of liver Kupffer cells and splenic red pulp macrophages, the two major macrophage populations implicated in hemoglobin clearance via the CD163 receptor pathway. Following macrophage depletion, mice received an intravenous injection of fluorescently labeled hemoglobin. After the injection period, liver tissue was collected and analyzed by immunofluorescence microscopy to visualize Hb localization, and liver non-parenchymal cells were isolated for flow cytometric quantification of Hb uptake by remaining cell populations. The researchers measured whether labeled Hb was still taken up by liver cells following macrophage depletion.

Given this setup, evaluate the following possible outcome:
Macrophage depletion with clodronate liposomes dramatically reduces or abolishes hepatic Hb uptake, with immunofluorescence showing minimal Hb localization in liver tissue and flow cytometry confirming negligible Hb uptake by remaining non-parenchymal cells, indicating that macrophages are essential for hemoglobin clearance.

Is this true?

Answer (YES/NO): NO